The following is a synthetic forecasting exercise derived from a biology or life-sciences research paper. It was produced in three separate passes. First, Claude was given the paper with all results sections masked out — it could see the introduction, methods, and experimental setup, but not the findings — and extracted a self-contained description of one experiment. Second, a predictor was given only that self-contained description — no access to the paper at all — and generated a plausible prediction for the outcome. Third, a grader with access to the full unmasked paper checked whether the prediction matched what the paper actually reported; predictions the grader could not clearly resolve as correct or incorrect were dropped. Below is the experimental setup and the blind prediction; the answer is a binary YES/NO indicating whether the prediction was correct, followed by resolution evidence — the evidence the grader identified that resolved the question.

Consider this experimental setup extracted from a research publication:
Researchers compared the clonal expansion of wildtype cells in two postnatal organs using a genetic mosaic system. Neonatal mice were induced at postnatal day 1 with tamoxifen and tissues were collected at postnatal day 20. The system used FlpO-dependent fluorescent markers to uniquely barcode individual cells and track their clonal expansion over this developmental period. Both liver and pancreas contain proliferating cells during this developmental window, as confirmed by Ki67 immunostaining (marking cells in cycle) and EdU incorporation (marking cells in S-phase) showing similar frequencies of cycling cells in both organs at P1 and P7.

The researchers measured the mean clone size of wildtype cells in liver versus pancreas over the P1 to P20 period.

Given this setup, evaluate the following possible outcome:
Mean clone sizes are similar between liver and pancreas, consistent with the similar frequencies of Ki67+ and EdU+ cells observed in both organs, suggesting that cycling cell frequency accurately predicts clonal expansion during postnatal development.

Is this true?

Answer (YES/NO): NO